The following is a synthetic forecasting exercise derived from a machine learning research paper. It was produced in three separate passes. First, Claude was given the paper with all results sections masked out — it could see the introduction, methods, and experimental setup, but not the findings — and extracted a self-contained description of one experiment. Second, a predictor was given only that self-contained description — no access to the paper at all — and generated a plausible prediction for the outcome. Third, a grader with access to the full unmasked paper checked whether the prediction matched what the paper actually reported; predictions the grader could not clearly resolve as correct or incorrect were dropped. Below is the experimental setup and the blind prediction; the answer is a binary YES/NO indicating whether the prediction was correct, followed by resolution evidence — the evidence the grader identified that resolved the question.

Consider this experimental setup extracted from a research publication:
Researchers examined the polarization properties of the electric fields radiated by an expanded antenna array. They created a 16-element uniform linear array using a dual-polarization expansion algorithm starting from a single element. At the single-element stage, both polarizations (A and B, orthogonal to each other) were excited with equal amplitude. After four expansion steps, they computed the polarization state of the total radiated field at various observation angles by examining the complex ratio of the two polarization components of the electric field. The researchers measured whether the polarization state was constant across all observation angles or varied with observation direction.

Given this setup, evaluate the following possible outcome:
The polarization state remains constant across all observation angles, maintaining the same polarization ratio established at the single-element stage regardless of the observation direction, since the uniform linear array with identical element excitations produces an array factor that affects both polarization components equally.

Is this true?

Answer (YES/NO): NO